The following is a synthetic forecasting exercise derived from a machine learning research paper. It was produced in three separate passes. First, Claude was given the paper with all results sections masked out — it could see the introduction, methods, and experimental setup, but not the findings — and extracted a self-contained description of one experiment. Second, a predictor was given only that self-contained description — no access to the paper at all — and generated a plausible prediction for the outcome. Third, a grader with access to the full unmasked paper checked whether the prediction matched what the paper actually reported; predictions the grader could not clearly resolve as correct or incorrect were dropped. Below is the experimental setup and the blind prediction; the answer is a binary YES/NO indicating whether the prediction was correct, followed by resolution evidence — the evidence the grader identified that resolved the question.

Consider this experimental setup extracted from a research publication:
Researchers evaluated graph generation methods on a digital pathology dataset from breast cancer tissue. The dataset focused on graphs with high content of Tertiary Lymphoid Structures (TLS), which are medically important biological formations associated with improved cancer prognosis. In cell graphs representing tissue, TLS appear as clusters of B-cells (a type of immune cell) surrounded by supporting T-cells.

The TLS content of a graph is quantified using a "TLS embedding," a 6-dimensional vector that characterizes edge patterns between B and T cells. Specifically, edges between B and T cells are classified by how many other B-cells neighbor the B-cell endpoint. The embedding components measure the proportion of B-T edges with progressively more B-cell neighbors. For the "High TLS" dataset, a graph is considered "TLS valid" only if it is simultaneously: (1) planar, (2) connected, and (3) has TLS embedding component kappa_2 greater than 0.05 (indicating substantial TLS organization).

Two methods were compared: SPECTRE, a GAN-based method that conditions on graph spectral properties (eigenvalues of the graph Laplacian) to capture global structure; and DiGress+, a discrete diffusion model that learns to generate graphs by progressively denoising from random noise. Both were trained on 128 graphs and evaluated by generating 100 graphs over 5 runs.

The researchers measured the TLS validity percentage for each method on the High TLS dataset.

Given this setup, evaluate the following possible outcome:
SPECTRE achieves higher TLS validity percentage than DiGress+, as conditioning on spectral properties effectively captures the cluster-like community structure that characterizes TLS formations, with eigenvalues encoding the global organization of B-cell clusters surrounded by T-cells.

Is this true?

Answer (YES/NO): NO